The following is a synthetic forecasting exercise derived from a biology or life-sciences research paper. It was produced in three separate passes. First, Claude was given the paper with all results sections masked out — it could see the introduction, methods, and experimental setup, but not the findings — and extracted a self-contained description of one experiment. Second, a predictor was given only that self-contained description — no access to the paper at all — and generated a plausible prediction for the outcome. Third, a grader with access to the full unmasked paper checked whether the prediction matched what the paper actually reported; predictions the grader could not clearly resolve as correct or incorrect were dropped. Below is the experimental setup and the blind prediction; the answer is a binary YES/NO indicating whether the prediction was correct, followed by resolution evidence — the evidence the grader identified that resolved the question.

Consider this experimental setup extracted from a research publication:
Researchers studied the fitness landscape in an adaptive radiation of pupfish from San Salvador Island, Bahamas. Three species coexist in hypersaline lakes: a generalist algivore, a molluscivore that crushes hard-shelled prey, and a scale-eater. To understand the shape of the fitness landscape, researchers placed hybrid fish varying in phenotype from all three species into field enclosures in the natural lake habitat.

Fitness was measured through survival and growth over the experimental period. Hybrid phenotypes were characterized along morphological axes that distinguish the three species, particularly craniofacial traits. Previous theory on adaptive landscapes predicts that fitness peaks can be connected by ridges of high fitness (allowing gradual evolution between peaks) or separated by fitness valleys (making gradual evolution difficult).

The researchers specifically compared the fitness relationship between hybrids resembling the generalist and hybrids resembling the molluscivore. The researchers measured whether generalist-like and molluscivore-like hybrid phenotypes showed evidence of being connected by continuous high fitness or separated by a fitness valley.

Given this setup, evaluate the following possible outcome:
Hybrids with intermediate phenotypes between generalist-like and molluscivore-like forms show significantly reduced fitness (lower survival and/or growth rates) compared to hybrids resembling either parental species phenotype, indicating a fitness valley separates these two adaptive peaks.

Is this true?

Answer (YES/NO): YES